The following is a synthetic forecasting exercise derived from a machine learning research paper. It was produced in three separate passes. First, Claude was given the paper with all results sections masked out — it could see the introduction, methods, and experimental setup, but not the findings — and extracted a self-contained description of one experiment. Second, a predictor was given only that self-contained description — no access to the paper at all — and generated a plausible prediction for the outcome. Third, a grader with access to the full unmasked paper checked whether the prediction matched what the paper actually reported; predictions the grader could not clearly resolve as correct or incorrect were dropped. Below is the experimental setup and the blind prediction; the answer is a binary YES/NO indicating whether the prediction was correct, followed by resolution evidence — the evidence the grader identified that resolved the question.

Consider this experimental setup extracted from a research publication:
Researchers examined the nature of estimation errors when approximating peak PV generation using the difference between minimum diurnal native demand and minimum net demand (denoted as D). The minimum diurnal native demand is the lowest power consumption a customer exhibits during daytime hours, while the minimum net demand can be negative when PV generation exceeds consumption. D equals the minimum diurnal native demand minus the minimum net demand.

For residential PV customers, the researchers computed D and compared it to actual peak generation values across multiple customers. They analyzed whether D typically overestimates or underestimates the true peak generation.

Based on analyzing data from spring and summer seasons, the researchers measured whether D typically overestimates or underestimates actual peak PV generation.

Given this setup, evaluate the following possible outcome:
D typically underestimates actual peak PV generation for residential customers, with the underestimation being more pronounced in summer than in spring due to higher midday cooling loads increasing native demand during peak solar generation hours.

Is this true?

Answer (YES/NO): NO